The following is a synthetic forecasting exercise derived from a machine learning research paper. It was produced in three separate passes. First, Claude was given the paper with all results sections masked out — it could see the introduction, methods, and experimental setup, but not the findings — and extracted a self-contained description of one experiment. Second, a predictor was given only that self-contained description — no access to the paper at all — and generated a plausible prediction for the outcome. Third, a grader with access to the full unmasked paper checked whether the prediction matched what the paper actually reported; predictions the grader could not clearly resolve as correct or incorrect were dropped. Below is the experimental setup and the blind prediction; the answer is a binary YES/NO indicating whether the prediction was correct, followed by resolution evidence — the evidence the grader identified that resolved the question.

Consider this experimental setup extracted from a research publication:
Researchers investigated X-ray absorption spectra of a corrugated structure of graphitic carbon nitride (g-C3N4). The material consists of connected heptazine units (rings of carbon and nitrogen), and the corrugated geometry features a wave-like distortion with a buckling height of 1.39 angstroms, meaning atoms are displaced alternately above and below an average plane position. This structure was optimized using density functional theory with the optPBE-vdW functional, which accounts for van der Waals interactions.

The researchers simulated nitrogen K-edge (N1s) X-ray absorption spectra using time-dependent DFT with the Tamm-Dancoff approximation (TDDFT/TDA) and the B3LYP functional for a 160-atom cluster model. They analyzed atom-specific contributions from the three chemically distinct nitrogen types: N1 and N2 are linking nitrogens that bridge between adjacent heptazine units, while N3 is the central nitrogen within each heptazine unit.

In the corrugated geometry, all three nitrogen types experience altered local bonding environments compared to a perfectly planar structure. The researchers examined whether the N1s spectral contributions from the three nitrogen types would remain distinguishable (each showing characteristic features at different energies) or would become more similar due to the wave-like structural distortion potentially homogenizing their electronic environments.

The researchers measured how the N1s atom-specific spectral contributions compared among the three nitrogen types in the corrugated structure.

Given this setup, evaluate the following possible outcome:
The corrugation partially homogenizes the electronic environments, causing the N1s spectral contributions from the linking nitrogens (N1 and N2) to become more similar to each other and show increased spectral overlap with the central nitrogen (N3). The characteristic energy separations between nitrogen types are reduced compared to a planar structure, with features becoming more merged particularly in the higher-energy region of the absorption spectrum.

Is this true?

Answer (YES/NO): NO